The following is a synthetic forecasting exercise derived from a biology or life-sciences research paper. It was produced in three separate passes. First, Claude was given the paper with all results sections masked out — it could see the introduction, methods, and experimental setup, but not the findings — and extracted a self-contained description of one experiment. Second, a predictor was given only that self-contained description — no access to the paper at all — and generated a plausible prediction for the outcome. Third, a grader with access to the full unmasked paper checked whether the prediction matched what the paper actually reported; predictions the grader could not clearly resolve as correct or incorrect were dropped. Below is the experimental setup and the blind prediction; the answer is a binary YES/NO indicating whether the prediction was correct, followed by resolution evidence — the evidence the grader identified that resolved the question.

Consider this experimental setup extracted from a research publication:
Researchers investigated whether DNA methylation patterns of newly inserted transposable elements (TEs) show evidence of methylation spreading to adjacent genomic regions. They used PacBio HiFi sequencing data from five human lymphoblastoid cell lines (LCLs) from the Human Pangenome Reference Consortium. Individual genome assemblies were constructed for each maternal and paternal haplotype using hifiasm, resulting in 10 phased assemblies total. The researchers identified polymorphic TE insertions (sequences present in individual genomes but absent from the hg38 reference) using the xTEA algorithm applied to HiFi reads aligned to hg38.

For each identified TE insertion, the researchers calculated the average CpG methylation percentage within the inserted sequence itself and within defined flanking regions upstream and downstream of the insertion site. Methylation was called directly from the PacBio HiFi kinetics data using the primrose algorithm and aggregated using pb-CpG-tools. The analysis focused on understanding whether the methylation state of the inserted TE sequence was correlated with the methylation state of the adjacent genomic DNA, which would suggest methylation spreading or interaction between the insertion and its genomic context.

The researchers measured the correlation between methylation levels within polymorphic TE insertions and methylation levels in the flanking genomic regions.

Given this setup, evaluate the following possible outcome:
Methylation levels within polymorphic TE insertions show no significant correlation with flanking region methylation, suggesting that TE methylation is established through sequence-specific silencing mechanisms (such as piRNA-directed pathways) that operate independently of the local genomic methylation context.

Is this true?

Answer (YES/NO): NO